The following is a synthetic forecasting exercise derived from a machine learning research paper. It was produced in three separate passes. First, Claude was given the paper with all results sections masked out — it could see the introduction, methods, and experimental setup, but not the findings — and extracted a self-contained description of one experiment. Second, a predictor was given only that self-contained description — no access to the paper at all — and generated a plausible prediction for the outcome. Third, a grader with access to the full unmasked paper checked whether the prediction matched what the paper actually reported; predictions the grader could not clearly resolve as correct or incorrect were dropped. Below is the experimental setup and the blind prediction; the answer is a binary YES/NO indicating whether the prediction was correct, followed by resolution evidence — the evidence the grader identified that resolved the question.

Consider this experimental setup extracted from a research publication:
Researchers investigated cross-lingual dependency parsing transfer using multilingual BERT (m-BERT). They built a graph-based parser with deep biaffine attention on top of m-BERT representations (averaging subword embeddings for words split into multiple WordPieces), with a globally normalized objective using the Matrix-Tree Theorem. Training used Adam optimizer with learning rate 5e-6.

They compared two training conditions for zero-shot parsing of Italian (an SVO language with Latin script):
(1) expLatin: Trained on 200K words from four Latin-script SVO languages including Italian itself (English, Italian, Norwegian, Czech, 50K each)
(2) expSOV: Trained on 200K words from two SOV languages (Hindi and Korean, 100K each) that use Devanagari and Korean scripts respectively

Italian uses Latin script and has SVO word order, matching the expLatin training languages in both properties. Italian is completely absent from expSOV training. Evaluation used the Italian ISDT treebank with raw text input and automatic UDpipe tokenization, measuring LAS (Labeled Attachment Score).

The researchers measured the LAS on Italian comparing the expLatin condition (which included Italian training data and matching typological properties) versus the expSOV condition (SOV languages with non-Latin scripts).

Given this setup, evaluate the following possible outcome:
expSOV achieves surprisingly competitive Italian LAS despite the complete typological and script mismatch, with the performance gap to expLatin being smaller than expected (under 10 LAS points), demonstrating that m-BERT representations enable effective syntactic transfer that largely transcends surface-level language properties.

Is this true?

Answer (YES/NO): NO